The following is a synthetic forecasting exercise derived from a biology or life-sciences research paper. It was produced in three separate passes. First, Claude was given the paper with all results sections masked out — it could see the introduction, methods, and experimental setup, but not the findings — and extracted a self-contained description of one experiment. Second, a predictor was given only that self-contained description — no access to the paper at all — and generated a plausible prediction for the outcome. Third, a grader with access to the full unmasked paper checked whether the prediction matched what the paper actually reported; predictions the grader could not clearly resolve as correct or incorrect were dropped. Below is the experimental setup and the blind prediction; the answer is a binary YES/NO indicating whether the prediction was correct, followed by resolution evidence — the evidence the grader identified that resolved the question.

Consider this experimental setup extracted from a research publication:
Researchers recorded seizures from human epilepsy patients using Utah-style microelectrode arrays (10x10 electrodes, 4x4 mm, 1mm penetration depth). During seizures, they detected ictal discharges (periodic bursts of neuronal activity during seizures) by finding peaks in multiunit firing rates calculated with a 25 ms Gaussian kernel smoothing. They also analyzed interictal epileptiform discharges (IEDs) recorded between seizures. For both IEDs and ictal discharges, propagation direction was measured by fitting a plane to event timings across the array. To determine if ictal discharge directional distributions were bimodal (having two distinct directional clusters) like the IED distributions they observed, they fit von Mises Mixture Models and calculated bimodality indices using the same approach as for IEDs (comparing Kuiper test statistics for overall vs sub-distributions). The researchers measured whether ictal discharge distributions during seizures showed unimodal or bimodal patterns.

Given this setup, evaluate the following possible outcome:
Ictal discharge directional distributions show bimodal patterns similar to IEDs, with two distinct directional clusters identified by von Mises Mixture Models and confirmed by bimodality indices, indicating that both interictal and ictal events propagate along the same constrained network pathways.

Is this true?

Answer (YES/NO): YES